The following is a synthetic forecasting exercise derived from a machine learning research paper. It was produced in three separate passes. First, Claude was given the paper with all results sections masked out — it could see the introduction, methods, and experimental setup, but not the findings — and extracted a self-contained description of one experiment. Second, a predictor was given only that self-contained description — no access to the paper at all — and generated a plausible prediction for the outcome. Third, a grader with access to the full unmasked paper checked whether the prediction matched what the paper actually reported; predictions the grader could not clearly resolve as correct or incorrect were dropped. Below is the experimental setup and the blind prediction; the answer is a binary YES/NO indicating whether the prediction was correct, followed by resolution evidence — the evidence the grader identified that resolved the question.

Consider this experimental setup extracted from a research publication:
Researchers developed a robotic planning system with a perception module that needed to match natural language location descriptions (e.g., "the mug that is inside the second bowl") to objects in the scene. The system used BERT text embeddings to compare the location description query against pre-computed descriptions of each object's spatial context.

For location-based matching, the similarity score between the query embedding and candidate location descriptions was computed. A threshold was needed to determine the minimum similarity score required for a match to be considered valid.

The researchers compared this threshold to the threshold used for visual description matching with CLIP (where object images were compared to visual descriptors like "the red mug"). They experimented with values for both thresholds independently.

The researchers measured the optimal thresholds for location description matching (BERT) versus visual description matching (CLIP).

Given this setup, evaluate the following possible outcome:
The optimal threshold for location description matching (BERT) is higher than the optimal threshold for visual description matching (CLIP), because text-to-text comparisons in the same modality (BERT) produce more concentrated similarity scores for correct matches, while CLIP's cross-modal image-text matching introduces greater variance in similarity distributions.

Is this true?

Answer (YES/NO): YES